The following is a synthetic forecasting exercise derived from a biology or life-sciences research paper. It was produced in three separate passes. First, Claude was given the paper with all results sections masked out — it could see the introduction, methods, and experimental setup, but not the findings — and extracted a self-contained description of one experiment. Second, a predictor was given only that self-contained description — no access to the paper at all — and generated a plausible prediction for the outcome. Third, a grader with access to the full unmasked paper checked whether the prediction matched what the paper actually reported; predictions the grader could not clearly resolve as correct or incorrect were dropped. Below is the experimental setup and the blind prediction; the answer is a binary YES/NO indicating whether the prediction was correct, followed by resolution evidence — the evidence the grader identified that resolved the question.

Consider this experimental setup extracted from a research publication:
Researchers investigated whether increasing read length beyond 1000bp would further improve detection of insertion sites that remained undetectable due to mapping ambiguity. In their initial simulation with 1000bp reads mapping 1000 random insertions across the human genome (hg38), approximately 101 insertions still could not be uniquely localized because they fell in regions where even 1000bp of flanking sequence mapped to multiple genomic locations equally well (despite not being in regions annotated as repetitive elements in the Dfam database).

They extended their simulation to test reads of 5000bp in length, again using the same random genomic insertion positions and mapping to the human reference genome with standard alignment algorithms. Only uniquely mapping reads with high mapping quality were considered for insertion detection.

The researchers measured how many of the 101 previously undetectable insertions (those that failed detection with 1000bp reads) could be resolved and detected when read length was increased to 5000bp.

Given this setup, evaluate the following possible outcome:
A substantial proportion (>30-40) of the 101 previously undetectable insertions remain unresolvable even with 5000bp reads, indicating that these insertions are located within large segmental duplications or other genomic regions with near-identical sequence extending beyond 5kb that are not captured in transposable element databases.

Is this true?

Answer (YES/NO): NO